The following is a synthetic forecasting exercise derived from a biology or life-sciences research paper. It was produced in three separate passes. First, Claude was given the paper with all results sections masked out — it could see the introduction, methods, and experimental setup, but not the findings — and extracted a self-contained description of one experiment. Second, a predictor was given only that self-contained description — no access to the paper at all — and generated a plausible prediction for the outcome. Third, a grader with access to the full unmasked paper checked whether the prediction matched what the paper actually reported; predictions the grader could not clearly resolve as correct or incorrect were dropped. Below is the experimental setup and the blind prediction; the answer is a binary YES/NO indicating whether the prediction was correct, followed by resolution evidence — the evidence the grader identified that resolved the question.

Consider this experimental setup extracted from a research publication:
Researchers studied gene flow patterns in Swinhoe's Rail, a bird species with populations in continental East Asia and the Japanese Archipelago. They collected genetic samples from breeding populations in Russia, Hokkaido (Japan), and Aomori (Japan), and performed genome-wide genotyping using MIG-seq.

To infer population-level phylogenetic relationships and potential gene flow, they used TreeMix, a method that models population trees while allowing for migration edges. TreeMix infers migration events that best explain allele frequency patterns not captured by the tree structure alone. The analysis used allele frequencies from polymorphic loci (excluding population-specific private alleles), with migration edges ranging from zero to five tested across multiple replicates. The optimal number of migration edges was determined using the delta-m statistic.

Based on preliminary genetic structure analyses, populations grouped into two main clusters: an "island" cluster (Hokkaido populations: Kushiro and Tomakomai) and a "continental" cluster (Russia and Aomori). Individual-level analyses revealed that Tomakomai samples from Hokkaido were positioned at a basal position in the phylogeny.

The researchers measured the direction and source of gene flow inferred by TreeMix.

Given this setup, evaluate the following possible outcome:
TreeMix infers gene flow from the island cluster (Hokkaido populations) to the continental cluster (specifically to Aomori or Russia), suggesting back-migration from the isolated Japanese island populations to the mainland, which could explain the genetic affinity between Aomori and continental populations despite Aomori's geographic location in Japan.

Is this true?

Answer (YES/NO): NO